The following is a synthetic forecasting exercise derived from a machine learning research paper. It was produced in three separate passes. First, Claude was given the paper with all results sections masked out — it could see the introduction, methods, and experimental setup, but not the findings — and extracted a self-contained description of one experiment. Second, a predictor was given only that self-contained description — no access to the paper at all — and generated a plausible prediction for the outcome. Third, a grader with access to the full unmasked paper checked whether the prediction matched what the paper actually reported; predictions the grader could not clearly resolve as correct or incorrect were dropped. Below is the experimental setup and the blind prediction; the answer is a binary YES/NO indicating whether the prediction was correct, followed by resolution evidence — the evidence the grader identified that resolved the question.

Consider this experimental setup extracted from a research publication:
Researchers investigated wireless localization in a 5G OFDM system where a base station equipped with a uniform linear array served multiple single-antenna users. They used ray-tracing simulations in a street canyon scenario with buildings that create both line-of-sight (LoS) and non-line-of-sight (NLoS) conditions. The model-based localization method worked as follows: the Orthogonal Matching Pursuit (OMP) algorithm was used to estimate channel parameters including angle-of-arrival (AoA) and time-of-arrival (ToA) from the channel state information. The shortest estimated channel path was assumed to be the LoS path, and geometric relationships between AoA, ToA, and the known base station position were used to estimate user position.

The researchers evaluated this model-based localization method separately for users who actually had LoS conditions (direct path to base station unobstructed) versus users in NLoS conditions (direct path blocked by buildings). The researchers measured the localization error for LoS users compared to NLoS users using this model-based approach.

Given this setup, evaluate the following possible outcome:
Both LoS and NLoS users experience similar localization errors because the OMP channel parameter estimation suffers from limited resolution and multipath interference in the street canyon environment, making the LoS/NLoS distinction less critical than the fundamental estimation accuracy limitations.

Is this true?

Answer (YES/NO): NO